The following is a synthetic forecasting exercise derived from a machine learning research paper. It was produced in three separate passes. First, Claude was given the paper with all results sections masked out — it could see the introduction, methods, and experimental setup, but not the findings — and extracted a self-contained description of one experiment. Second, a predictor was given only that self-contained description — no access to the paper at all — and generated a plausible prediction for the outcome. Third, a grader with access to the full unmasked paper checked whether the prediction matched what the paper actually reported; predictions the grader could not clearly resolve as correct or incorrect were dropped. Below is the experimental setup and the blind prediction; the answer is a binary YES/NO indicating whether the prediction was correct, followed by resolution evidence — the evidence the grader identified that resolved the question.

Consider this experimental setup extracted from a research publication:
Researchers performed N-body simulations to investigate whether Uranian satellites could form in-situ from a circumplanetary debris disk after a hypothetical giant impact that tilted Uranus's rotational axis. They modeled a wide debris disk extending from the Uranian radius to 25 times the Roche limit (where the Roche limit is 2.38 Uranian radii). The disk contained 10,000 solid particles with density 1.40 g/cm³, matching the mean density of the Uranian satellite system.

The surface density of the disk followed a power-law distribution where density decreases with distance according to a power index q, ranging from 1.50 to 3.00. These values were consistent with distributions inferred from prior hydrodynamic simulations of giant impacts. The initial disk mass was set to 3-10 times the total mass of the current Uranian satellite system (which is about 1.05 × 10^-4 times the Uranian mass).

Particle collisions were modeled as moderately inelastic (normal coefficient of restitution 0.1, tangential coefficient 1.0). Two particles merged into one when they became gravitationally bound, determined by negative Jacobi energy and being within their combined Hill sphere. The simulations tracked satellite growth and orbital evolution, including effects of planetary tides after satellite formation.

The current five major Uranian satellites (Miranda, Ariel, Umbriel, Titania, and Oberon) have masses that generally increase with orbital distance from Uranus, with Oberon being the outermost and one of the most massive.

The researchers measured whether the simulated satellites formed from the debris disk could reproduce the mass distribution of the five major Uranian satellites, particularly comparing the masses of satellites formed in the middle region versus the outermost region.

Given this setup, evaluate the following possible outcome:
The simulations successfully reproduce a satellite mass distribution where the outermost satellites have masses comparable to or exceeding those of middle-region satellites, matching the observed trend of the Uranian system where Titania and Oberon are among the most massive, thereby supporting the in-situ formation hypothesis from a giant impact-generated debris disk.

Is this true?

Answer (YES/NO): NO